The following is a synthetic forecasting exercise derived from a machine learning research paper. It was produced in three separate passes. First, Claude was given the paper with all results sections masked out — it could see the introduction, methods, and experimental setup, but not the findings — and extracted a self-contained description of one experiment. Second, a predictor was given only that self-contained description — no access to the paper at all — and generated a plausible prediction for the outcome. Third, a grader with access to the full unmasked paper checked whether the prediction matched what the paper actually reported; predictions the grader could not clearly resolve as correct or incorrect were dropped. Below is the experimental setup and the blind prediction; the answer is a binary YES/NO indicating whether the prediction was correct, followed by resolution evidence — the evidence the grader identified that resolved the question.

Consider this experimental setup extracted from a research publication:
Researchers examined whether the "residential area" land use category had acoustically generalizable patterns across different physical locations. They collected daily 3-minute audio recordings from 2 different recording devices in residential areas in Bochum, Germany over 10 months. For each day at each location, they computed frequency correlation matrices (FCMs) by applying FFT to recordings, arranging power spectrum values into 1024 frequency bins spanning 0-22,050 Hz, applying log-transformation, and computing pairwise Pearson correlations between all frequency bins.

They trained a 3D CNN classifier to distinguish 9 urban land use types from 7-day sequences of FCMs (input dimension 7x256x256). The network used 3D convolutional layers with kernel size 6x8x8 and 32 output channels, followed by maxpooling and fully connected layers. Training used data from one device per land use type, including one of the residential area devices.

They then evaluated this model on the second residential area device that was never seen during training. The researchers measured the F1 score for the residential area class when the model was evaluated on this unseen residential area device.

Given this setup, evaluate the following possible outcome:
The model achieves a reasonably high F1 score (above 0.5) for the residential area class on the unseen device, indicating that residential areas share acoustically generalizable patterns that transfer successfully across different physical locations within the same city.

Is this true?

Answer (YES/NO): NO